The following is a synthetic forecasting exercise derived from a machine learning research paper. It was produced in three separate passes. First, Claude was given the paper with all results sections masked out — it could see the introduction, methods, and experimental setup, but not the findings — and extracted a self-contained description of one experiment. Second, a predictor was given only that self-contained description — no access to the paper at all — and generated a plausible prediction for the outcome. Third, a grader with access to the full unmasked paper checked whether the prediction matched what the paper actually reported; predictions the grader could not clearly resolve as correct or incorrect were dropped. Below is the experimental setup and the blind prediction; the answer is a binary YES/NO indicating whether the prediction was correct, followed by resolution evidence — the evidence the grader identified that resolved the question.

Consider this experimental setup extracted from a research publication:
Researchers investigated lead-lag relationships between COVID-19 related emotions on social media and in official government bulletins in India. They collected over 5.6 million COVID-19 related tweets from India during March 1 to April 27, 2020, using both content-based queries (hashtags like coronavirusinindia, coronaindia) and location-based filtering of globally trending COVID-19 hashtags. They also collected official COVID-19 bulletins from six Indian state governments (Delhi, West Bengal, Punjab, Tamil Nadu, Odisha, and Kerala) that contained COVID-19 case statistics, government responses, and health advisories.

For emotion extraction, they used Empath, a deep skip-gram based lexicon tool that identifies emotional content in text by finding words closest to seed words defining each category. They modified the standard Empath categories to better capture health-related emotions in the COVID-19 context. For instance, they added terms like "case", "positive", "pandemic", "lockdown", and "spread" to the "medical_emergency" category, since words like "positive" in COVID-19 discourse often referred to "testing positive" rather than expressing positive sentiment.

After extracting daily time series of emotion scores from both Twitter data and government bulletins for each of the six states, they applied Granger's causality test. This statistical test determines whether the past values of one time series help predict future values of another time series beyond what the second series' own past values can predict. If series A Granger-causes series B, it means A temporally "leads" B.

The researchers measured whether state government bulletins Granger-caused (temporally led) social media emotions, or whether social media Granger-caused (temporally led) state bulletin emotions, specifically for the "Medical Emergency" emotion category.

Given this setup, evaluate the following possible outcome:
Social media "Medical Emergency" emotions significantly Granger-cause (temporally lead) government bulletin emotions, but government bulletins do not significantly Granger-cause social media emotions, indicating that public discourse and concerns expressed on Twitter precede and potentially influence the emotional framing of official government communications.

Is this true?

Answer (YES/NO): NO